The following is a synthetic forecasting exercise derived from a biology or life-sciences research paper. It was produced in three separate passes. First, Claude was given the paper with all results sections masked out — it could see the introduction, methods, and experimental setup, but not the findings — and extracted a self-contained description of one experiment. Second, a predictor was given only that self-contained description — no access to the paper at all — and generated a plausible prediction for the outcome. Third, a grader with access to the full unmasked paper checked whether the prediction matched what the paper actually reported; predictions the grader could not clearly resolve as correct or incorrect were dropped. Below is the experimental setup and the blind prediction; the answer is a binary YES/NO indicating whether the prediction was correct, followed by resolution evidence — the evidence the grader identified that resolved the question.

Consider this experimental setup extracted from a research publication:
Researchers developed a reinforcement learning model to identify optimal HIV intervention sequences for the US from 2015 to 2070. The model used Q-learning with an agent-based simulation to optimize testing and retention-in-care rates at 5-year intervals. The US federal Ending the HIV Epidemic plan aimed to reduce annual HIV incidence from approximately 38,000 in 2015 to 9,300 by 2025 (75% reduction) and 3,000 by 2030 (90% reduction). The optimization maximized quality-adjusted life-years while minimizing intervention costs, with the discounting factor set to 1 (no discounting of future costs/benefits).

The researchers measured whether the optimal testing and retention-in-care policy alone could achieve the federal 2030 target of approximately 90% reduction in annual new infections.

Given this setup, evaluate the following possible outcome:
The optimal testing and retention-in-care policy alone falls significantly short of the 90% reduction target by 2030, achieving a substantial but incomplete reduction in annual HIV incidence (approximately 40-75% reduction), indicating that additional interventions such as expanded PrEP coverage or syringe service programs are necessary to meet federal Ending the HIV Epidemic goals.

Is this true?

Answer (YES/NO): YES